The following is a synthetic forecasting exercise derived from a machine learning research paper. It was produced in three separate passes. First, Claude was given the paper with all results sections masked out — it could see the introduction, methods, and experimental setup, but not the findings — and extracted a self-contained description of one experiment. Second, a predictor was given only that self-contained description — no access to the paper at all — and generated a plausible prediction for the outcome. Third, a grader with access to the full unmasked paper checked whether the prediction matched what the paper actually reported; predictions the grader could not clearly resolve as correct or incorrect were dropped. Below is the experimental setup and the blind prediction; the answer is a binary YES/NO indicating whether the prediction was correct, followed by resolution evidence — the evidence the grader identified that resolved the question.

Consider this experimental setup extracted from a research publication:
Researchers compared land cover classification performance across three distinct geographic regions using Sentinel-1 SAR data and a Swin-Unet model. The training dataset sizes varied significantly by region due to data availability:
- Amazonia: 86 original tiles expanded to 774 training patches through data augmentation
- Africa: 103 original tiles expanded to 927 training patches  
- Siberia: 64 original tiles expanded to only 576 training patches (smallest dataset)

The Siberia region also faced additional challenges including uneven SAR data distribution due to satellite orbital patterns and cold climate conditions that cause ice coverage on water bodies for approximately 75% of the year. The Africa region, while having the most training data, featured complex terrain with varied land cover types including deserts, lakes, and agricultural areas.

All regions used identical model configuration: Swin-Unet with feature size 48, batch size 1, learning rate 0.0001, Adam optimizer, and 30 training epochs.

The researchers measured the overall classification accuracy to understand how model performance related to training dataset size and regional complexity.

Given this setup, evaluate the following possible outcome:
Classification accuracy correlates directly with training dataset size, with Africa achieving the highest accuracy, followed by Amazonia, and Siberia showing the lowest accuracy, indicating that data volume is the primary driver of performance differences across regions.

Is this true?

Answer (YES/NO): NO